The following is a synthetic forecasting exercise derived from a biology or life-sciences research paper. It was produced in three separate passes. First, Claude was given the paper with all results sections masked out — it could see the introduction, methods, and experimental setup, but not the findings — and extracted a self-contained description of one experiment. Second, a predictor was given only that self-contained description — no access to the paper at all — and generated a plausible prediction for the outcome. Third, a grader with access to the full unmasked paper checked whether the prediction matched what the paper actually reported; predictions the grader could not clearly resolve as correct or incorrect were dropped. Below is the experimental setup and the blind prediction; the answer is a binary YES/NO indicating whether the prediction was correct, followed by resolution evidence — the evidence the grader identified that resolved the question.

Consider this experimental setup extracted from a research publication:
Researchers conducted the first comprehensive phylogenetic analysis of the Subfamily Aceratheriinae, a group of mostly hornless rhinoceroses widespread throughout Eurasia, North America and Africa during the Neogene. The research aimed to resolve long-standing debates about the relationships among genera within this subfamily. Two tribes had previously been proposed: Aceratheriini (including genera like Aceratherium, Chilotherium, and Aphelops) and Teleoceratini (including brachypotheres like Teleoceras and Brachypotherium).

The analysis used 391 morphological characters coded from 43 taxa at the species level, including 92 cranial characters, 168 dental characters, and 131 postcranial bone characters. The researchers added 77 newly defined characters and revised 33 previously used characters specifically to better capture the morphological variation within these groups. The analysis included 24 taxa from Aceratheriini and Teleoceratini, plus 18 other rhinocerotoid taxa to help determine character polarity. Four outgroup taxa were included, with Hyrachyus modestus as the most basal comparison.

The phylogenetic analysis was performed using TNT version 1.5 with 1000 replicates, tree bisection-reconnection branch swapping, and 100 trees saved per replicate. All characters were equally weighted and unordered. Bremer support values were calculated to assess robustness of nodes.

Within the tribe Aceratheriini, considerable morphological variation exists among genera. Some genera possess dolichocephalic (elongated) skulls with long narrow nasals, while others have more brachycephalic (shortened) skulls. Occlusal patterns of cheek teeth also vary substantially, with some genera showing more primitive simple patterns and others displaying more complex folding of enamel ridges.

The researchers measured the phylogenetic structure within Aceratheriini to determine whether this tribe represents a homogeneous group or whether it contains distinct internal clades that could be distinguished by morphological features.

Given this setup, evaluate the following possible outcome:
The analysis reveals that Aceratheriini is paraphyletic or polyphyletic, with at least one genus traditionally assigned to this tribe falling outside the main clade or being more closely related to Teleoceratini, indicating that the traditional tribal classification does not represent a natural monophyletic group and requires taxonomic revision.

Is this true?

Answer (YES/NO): YES